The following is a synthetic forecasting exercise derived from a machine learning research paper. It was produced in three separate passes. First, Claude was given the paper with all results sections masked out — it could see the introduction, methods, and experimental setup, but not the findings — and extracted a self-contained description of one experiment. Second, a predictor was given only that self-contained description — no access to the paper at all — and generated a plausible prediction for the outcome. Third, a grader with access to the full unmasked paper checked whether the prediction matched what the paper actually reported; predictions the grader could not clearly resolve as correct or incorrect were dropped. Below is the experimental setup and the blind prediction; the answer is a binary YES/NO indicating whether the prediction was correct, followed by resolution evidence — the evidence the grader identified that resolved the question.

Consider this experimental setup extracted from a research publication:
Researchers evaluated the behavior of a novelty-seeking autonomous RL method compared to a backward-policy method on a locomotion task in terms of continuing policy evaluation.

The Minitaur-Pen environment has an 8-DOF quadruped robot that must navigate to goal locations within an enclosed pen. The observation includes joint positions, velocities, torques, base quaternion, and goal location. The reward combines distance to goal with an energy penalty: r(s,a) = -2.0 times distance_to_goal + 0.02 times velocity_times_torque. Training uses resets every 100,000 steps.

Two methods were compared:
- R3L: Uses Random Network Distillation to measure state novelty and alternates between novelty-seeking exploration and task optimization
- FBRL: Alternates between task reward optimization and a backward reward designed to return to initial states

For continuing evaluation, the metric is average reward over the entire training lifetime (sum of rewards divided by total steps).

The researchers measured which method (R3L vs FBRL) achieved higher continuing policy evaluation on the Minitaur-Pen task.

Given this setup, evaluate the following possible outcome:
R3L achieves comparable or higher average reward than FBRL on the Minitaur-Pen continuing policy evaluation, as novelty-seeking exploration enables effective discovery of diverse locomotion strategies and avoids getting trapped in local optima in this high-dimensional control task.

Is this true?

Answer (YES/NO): YES